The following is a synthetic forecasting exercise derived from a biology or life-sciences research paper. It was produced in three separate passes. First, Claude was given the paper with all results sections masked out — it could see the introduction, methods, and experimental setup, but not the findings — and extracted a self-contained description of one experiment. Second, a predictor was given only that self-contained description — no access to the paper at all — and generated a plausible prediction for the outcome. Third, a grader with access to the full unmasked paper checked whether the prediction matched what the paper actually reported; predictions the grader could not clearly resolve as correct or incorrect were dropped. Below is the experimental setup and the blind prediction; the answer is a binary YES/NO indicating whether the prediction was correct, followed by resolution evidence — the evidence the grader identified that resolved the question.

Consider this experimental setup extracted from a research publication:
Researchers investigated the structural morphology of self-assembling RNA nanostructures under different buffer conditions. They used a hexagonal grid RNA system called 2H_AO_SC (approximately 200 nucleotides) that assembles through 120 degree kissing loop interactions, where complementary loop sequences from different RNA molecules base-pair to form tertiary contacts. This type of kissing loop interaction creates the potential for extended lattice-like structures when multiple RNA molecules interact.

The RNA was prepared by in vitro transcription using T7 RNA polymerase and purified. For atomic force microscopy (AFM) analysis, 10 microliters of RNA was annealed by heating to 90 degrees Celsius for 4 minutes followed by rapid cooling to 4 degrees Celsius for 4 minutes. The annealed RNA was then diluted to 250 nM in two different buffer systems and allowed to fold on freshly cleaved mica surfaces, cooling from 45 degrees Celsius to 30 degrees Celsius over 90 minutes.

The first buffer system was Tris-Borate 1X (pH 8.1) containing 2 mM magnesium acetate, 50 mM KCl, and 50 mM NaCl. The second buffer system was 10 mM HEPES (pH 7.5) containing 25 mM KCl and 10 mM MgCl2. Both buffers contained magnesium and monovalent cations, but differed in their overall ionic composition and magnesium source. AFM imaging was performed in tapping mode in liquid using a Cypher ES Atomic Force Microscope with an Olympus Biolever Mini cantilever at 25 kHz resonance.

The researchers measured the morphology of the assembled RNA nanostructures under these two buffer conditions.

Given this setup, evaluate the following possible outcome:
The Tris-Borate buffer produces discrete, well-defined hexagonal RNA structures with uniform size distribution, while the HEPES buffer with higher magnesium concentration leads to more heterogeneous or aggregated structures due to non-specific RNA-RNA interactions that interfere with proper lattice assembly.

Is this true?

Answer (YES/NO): NO